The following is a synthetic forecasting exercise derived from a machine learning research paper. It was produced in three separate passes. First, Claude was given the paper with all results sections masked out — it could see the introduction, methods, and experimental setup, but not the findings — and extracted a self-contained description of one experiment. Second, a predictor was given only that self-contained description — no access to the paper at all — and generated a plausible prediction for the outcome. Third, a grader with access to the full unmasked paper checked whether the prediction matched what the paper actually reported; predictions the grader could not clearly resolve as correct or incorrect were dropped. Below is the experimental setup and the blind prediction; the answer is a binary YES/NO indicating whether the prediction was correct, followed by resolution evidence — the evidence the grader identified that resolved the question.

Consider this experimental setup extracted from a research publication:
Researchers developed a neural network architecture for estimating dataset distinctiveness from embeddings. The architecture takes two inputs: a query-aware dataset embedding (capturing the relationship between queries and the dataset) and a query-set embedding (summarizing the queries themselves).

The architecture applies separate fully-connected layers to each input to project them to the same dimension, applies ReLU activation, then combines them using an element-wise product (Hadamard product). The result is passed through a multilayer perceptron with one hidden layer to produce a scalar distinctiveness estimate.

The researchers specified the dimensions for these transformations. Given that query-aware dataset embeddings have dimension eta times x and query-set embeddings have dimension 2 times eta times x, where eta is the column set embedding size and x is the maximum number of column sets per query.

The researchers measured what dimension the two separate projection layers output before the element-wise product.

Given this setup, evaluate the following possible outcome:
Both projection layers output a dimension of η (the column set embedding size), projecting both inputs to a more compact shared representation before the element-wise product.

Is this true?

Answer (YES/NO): YES